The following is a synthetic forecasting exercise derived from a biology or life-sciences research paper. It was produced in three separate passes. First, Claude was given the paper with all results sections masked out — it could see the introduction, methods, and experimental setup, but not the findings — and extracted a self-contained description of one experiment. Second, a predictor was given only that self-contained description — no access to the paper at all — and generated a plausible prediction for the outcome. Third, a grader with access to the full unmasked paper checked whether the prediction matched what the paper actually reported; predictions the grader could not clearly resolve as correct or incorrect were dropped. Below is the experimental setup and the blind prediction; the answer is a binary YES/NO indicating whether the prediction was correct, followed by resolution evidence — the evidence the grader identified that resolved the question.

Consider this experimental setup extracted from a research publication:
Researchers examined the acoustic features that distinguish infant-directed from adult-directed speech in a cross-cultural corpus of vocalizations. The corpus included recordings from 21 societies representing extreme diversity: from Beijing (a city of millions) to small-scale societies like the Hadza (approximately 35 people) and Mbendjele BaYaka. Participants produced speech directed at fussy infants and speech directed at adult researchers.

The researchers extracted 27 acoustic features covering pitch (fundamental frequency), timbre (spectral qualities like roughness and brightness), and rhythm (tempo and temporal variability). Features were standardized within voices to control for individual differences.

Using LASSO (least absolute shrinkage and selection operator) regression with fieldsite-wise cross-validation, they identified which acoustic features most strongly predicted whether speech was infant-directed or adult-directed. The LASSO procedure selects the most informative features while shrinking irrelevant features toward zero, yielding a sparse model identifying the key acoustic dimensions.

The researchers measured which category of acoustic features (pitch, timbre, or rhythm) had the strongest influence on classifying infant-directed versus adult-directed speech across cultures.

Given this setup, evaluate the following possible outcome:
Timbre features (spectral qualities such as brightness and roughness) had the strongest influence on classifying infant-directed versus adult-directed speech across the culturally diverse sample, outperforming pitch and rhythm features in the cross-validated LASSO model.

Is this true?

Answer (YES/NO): NO